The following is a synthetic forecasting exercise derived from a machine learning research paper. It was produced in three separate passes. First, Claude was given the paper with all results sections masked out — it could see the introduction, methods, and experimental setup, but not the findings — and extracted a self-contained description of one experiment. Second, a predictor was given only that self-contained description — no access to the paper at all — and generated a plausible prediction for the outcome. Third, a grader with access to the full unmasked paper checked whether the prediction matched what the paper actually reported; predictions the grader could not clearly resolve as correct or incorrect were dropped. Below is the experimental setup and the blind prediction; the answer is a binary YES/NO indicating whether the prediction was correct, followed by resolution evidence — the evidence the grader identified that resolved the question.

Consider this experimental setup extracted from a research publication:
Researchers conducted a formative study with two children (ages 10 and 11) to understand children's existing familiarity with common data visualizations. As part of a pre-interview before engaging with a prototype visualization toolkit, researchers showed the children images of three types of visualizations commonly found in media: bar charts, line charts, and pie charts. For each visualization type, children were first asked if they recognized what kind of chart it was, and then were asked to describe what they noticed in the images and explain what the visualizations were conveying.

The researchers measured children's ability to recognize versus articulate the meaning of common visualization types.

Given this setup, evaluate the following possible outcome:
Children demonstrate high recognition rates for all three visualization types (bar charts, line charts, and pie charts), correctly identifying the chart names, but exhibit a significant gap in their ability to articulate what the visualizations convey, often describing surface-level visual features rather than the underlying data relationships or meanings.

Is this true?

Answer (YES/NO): NO